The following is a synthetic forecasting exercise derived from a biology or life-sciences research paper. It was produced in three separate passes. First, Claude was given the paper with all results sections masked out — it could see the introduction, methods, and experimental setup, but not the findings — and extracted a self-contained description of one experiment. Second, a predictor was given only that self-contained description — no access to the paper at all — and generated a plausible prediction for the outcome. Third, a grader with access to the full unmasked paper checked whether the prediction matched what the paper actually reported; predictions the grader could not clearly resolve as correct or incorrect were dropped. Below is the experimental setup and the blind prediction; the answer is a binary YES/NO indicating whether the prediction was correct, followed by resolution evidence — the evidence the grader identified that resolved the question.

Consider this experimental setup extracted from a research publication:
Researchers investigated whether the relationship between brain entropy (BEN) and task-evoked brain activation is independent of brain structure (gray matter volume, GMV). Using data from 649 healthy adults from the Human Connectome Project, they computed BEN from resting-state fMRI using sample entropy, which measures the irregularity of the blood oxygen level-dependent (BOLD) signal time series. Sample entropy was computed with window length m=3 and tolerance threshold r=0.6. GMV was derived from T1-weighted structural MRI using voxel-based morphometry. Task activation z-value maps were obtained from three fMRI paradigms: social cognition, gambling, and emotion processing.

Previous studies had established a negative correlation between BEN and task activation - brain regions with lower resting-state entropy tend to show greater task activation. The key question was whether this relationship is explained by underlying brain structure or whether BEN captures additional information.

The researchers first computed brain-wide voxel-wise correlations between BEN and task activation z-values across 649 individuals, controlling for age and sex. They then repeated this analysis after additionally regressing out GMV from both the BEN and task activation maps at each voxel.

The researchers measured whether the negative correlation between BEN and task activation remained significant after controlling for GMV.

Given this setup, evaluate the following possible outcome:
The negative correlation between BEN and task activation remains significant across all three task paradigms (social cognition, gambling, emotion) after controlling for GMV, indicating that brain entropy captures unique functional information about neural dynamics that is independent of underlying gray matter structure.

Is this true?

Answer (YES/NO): YES